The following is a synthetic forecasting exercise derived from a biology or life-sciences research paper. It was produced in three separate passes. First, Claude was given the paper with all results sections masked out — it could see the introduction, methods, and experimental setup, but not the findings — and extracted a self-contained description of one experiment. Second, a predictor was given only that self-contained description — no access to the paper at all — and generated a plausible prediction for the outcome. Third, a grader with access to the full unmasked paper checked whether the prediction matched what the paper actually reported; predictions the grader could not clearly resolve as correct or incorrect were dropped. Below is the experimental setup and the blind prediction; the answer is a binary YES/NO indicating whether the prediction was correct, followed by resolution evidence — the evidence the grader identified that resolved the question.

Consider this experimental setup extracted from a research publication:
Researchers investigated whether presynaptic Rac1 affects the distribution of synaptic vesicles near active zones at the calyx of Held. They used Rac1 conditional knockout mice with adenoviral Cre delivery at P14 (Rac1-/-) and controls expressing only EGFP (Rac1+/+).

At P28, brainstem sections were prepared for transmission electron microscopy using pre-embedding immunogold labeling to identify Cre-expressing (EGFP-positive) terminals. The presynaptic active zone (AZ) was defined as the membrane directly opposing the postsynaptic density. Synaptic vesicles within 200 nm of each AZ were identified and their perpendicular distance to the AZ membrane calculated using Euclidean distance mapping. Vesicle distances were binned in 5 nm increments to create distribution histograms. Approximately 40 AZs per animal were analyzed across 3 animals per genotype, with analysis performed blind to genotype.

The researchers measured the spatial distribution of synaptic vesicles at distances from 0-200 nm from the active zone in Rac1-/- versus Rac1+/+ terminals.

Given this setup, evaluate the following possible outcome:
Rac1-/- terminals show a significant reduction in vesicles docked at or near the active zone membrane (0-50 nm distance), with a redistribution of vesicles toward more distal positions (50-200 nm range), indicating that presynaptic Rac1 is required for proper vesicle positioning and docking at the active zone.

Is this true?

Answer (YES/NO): NO